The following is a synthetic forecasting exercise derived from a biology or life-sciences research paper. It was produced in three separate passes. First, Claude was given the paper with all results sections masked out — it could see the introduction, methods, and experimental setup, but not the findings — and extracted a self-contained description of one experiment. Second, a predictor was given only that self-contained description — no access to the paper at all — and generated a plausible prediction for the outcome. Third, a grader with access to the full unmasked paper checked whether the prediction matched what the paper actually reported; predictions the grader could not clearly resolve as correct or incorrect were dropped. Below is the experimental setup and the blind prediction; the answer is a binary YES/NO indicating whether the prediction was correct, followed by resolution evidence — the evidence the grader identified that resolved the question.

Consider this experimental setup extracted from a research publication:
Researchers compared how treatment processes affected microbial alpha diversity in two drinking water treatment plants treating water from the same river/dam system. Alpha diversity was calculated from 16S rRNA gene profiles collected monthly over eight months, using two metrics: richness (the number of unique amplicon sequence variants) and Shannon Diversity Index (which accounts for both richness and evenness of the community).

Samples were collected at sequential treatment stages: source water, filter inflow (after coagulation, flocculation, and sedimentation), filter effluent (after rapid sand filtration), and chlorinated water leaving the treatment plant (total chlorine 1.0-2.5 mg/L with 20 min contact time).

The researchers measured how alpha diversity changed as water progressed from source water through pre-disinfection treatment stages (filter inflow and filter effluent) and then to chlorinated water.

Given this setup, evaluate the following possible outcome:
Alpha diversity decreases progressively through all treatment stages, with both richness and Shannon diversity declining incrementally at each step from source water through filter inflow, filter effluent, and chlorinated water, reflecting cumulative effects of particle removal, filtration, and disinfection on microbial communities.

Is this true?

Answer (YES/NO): YES